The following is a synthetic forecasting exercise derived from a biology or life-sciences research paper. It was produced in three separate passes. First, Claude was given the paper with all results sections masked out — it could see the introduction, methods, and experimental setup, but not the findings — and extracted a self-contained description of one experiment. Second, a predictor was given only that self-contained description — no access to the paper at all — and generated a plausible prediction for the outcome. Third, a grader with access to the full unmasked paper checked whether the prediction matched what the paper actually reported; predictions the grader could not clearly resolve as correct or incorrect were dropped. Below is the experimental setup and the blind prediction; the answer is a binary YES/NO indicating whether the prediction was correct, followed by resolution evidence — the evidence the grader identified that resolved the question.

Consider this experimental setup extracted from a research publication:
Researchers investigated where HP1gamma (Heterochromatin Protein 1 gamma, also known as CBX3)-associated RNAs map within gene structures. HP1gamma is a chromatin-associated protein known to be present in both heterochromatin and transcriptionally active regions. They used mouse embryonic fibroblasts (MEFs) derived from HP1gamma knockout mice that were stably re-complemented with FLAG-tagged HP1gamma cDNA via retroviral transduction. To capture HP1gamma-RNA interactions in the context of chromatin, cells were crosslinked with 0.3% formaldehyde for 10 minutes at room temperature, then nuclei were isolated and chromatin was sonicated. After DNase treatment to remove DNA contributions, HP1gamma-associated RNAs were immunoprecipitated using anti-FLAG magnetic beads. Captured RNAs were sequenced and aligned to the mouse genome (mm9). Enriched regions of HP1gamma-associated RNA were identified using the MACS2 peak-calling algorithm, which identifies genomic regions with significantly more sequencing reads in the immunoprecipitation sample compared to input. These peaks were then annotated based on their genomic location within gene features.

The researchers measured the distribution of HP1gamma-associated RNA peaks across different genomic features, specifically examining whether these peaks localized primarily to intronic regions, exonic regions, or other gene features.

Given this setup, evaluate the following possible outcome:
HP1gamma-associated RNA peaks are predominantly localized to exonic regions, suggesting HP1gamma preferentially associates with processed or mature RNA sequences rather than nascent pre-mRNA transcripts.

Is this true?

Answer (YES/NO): NO